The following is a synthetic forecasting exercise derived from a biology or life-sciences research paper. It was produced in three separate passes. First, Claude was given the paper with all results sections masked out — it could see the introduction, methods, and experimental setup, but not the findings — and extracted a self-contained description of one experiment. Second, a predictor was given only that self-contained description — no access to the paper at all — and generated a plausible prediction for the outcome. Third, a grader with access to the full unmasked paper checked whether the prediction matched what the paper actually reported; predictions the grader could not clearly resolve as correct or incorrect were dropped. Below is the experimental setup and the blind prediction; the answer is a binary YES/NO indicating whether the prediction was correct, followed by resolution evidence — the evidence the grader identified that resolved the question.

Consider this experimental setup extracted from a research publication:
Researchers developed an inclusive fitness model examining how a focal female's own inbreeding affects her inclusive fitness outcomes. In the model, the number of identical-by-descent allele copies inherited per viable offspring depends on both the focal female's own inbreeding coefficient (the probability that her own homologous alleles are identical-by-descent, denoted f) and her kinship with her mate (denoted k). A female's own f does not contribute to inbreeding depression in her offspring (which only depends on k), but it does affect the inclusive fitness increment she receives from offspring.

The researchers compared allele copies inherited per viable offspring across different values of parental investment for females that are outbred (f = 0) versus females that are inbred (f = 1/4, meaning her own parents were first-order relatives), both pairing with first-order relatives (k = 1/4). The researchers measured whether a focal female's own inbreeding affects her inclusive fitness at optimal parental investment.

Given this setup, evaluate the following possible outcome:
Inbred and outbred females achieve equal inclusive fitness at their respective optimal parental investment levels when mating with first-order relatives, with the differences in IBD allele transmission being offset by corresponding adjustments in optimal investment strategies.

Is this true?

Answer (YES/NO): NO